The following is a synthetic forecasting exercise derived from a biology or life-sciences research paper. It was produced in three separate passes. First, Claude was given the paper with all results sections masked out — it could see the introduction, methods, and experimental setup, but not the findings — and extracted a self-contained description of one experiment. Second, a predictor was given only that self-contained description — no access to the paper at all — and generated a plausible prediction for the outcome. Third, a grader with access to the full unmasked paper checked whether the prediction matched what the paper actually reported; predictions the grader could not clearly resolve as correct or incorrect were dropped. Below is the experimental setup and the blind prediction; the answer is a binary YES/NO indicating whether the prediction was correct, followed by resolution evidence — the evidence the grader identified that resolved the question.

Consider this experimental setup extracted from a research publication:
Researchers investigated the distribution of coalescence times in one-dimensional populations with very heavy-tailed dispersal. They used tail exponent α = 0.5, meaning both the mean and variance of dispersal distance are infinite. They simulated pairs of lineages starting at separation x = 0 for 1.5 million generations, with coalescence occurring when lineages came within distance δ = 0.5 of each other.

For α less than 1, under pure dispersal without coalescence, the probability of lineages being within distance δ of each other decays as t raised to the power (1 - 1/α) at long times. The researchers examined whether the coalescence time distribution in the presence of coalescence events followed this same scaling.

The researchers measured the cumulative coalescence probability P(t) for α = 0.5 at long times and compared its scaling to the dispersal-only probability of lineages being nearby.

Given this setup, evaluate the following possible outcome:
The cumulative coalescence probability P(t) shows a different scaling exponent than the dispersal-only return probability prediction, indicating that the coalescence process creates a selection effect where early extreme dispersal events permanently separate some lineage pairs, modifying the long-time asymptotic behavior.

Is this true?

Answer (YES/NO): NO